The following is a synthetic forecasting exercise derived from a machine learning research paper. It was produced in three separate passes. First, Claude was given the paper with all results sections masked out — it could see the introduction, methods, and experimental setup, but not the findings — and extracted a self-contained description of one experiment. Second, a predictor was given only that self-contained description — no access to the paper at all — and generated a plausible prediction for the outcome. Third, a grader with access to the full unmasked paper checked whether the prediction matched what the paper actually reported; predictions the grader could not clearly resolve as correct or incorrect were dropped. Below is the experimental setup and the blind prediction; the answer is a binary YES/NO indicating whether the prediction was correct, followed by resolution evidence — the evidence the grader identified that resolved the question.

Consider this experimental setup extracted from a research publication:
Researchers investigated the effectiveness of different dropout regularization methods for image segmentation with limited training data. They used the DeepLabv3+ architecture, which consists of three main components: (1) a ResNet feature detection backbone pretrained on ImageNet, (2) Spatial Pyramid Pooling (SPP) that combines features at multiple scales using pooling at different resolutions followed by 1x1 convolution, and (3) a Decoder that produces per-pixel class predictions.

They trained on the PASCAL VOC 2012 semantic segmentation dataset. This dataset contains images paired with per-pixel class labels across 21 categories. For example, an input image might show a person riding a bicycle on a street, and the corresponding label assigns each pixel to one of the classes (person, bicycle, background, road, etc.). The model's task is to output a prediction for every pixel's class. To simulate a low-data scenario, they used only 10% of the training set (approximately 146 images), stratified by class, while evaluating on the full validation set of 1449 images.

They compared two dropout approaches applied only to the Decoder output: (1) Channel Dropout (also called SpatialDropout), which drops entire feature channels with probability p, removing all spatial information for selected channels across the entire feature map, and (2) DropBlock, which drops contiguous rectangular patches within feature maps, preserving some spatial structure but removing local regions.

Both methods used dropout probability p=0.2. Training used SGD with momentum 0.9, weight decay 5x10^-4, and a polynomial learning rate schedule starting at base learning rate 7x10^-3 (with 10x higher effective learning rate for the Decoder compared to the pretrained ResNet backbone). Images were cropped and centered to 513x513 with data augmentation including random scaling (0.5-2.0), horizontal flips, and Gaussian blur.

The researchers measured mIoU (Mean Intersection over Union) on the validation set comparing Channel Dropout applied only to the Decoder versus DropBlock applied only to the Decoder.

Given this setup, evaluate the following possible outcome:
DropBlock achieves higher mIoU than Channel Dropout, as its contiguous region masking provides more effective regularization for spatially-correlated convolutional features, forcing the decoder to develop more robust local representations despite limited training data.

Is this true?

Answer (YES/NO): YES